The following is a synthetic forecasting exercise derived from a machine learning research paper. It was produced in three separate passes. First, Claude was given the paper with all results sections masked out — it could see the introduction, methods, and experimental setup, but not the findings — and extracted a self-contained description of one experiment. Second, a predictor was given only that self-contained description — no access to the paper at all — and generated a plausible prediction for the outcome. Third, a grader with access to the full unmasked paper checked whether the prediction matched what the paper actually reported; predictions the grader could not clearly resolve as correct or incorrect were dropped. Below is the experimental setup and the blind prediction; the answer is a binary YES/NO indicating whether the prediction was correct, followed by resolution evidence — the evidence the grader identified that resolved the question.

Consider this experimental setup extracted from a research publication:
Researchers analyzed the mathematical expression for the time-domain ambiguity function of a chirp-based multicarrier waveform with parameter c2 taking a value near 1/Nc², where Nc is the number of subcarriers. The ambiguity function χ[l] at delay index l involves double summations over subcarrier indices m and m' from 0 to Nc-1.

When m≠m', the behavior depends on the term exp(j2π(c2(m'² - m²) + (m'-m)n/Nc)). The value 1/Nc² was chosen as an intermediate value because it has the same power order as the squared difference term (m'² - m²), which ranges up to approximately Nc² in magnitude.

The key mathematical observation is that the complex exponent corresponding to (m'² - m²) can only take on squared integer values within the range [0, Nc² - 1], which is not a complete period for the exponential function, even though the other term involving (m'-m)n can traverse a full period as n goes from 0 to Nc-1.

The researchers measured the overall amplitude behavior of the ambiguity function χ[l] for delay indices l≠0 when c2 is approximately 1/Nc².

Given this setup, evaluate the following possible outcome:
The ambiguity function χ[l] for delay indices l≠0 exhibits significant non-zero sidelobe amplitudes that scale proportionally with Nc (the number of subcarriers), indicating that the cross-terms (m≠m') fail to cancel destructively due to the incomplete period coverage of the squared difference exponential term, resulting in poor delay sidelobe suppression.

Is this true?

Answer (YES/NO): NO